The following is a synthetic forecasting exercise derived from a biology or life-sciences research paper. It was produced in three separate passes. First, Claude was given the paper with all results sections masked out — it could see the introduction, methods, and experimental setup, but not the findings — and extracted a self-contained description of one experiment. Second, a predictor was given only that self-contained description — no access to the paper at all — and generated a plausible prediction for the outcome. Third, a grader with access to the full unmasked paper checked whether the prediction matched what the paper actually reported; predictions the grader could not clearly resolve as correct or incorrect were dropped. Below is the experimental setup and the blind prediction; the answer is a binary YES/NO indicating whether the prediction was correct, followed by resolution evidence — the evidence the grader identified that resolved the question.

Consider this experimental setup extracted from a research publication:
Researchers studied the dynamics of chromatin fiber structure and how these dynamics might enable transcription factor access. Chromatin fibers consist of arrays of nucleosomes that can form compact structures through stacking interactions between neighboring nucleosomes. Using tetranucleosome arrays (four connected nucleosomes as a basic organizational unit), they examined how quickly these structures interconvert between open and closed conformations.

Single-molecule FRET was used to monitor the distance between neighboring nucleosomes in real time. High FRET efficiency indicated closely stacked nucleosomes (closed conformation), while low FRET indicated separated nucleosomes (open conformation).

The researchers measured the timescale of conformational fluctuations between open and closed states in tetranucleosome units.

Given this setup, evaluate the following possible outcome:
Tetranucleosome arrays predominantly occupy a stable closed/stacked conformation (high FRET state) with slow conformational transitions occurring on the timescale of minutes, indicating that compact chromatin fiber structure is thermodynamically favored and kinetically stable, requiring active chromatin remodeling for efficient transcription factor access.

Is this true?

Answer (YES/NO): NO